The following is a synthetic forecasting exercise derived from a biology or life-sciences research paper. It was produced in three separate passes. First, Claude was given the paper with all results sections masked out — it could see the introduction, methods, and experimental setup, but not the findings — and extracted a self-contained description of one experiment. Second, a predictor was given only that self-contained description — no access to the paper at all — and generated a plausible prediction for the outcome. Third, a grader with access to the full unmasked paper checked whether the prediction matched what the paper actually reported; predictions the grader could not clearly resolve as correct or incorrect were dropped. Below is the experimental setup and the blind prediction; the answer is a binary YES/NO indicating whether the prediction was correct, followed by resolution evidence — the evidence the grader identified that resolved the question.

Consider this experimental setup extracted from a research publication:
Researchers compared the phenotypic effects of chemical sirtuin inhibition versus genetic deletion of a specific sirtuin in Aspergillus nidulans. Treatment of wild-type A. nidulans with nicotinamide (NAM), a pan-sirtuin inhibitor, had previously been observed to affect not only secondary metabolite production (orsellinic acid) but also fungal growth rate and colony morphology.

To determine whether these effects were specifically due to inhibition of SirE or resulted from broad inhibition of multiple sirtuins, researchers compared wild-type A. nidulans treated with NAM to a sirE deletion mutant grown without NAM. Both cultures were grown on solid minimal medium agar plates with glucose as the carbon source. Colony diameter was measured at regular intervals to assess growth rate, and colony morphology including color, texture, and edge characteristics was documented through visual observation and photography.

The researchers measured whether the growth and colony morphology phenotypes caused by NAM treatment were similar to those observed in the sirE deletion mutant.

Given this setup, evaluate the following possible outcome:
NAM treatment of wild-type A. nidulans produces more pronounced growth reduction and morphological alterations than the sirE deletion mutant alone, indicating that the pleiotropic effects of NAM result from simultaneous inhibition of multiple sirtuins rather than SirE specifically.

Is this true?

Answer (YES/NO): NO